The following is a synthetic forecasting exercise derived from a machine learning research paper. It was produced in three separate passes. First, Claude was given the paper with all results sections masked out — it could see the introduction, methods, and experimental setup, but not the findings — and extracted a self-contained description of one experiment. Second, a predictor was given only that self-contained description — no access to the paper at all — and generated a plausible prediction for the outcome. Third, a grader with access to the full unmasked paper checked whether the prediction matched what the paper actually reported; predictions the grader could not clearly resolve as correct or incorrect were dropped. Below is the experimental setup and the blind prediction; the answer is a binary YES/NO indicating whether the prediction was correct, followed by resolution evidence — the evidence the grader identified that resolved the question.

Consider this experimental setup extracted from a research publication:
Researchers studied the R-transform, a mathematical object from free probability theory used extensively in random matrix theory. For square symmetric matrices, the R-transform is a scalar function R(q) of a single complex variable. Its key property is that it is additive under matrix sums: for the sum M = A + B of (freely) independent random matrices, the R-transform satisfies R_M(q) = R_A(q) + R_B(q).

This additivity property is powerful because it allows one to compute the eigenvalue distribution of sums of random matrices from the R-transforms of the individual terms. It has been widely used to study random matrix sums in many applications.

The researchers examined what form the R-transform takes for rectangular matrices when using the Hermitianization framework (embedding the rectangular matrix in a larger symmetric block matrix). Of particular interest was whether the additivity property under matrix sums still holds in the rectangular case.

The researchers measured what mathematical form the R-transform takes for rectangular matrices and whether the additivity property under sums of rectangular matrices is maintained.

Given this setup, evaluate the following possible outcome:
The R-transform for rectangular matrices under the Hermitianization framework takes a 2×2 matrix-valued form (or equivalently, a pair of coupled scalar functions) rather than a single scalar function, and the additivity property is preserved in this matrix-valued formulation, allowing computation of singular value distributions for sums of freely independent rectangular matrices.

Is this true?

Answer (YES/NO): YES